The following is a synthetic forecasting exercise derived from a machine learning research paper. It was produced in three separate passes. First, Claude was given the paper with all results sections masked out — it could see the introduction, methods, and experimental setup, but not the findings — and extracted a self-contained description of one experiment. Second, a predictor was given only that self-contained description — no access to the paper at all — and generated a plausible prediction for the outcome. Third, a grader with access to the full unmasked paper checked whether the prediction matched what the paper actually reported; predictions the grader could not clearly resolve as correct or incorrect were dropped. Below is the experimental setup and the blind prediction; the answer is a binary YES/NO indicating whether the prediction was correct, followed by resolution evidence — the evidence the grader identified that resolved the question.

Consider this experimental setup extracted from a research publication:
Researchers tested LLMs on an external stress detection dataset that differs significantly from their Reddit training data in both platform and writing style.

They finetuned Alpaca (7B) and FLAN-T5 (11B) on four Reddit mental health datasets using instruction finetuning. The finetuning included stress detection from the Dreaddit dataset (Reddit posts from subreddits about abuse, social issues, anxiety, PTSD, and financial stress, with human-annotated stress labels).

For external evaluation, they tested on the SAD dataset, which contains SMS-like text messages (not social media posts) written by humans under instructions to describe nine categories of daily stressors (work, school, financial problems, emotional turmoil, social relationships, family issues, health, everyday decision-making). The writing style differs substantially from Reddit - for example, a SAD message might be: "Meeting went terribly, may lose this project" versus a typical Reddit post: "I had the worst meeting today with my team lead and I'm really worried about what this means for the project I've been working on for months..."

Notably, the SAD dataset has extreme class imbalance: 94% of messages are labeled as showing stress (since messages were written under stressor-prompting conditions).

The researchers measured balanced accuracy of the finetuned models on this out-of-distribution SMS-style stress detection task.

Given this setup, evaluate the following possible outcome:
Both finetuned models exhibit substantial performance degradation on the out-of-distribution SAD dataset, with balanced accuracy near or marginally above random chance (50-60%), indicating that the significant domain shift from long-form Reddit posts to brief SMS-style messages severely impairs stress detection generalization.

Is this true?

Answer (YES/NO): NO